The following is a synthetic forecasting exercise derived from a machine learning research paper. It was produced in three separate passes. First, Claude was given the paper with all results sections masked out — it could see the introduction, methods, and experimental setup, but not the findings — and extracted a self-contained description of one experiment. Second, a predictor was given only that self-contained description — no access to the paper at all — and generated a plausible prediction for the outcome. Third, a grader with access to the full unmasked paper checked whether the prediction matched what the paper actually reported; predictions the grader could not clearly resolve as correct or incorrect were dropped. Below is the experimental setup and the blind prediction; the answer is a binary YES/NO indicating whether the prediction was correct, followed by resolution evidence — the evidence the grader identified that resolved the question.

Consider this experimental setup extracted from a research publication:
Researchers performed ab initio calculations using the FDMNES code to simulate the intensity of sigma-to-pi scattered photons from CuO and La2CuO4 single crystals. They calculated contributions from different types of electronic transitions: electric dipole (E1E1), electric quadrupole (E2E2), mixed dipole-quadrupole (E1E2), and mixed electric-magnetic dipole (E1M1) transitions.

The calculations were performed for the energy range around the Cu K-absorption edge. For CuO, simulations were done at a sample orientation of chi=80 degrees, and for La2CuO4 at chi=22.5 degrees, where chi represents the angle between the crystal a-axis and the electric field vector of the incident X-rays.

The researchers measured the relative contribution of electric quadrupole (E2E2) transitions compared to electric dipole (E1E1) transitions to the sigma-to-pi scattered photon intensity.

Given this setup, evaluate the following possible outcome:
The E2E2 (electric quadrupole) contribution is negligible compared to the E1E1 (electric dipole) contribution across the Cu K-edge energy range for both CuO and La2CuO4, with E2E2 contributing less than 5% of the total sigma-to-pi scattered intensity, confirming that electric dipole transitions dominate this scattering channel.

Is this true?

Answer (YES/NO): YES